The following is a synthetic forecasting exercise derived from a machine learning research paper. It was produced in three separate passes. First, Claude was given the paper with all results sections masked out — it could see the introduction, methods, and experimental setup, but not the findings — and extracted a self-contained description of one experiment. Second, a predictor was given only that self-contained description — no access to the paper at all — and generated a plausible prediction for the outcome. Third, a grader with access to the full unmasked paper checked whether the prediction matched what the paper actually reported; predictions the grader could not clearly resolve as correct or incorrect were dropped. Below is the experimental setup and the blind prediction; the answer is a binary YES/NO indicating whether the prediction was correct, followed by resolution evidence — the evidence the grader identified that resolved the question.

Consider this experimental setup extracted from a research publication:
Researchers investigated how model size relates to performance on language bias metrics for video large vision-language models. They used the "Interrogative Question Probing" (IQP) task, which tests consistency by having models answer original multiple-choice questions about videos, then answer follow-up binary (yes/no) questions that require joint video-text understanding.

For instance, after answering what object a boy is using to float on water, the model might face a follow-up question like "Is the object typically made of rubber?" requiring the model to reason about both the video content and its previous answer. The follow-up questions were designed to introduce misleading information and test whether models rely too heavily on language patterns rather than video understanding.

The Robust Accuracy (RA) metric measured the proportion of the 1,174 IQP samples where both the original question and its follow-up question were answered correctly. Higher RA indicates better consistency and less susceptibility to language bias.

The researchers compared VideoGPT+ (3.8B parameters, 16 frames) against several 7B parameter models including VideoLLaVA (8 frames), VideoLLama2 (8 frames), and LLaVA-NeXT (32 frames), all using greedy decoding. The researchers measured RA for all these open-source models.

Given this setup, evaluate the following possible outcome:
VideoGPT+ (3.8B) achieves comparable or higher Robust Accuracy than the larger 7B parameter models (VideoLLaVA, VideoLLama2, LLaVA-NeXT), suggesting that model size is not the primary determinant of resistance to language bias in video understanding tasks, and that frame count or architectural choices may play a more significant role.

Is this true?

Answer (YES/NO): YES